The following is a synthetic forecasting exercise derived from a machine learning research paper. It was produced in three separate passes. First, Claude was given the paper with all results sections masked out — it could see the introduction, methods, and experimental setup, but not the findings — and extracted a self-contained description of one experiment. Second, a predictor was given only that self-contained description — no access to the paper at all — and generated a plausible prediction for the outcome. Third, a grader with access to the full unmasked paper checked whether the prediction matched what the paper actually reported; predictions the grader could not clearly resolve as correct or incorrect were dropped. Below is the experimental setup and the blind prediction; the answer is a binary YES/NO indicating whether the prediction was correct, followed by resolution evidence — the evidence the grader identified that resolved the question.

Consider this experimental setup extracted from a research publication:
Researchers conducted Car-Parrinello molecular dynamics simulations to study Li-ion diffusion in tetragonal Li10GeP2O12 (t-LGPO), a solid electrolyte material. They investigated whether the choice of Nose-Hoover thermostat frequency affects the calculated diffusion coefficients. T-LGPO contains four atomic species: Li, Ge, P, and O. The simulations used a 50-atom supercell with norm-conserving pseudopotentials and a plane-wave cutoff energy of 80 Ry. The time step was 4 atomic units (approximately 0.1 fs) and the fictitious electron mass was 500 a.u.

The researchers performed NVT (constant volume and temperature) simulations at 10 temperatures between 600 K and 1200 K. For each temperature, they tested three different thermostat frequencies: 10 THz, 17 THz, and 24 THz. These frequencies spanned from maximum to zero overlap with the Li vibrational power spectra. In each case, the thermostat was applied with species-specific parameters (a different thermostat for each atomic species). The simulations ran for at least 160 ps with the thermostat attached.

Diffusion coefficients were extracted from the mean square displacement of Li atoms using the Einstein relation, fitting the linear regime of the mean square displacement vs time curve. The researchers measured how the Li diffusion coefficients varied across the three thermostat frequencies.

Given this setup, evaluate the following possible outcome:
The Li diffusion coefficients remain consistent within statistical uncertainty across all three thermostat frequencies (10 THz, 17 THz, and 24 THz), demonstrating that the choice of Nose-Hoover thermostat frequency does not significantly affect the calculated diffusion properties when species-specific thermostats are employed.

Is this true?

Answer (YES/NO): YES